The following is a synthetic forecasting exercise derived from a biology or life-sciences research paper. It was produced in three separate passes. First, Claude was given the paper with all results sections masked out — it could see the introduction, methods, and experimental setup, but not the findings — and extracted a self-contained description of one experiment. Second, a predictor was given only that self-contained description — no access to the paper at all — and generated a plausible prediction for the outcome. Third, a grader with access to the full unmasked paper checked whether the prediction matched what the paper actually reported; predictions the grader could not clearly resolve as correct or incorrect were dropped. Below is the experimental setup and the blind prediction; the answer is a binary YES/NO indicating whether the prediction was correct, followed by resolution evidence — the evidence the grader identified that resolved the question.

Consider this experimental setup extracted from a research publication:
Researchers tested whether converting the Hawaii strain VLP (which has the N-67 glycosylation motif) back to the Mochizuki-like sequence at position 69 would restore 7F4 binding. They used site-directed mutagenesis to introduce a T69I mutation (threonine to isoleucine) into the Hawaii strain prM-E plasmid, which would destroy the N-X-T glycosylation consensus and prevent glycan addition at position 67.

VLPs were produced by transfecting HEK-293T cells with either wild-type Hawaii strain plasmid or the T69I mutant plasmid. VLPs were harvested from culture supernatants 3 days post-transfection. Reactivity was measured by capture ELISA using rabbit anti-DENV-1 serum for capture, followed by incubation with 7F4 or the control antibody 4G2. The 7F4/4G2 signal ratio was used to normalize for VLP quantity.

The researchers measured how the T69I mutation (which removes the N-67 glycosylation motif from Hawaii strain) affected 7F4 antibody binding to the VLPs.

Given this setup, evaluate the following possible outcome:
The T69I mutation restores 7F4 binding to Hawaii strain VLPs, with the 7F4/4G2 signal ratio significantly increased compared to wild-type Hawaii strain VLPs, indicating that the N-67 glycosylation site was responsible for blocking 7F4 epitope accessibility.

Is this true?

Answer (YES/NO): NO